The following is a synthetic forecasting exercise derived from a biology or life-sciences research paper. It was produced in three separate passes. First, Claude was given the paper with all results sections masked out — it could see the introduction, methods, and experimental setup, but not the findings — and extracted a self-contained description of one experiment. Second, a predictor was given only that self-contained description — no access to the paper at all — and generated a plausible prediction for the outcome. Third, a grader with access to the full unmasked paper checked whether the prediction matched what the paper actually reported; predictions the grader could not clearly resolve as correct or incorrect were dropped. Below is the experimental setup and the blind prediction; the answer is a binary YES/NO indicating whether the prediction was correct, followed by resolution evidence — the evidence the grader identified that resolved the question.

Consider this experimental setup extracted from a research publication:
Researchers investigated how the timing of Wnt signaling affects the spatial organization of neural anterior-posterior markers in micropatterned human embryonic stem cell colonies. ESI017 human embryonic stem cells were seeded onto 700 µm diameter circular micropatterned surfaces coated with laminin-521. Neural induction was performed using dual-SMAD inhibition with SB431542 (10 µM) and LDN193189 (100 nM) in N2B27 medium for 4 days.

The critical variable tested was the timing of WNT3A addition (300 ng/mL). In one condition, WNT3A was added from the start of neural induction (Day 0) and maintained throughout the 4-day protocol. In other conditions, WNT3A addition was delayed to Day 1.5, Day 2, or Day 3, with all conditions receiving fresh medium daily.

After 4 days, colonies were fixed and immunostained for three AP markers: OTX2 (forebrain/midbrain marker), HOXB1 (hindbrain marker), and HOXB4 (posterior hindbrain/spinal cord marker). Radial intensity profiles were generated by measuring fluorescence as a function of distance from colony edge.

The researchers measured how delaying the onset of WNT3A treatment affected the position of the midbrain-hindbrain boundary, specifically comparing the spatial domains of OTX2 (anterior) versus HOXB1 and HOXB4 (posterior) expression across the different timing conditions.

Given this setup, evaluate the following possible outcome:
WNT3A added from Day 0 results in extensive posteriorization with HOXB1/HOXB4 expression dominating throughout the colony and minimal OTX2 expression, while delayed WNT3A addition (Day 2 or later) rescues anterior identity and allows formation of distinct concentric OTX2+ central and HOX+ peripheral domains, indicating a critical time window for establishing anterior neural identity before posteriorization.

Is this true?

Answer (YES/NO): NO